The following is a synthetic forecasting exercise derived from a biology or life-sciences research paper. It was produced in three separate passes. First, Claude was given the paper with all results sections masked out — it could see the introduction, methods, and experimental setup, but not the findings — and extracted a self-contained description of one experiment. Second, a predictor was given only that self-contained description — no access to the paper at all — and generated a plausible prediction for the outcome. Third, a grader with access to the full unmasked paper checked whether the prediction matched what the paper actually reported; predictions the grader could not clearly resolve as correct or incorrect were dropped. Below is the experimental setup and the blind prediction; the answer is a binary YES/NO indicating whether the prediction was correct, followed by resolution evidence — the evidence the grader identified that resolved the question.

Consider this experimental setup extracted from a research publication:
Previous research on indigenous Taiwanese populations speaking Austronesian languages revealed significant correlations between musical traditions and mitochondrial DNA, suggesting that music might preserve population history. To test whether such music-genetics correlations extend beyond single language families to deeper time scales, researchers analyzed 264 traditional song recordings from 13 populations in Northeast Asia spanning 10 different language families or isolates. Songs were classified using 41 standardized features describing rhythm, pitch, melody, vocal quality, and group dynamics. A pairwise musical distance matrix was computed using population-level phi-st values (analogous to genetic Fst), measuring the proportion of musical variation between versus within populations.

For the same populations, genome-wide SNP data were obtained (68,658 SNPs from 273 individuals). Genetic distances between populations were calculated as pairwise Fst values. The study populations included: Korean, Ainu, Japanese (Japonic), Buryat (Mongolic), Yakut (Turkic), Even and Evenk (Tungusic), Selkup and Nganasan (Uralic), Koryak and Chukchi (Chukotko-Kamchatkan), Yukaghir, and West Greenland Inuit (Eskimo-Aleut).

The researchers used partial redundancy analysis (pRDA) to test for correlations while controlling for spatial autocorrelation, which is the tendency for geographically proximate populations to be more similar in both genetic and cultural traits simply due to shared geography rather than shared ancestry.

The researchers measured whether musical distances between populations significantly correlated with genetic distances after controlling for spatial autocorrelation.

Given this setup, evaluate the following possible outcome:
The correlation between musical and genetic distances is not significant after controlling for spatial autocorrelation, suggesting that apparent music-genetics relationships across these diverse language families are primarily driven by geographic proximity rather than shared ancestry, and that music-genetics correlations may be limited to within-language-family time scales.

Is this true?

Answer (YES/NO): YES